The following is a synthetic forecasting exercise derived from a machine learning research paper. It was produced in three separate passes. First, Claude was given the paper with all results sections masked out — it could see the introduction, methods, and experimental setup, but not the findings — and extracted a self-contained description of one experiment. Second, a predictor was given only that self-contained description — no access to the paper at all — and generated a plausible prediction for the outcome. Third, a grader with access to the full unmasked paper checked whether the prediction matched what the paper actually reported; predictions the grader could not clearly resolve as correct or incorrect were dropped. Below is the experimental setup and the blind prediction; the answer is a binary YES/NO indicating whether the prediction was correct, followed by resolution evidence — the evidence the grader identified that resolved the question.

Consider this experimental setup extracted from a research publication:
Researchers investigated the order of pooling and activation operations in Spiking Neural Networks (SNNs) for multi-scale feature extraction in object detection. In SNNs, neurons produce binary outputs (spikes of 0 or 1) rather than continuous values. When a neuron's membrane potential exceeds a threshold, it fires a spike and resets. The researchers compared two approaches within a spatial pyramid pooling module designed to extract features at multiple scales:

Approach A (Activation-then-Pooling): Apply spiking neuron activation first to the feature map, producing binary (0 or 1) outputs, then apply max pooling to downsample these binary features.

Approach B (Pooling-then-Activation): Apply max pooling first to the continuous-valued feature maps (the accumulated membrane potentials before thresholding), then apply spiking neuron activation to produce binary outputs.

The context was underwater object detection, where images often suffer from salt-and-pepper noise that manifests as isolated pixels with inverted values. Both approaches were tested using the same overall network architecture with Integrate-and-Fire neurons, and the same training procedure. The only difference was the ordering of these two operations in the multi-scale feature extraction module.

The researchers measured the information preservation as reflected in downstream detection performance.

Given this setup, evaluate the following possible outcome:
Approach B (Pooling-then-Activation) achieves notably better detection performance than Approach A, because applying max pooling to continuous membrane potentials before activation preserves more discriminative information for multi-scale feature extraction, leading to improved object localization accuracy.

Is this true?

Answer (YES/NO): YES